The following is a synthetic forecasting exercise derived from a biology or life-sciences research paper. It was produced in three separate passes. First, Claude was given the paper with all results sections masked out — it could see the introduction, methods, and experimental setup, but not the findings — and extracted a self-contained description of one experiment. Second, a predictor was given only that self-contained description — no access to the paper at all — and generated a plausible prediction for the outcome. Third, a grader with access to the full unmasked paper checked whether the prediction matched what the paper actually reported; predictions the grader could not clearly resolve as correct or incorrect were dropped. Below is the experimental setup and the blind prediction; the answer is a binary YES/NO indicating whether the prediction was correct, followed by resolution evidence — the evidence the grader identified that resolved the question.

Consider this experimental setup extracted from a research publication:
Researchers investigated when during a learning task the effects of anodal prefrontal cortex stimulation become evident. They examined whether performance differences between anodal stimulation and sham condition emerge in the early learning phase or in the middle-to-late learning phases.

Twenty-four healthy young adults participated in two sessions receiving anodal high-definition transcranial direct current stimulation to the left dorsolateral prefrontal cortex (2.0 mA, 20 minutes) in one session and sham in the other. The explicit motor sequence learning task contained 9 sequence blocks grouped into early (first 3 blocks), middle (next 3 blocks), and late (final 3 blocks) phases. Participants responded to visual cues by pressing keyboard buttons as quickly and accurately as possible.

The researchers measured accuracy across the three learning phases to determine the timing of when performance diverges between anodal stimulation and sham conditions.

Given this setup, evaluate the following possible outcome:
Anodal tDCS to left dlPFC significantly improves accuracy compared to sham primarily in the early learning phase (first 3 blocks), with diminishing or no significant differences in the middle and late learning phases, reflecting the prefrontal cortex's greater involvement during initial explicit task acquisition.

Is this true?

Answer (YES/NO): NO